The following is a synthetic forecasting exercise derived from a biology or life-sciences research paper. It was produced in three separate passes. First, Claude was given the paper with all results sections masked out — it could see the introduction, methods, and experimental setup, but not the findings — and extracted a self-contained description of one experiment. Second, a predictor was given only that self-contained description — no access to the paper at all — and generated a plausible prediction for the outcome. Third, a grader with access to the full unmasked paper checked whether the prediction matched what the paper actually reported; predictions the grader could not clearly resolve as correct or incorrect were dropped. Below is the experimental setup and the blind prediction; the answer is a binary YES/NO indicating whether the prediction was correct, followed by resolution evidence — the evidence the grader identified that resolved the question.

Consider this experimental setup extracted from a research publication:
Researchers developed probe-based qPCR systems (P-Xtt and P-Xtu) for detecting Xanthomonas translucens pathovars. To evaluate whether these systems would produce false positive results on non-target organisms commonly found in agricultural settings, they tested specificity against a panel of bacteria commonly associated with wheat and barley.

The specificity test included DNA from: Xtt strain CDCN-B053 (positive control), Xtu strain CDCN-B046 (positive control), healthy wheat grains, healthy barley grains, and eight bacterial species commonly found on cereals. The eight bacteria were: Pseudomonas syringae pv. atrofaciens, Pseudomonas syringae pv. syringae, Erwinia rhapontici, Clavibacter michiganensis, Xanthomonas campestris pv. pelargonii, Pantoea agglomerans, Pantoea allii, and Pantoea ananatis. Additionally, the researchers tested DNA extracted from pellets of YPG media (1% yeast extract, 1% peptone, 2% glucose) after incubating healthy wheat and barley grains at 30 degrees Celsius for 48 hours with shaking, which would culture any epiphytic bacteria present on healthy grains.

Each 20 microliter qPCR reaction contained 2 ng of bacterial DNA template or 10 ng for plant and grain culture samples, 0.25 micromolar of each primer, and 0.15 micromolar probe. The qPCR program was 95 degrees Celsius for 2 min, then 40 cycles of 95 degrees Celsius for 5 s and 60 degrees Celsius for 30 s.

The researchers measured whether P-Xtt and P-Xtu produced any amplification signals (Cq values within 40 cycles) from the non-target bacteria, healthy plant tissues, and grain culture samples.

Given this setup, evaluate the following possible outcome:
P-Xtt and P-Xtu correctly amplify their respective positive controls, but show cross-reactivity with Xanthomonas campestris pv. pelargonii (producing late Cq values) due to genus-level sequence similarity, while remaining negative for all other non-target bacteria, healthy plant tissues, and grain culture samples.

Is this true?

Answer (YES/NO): NO